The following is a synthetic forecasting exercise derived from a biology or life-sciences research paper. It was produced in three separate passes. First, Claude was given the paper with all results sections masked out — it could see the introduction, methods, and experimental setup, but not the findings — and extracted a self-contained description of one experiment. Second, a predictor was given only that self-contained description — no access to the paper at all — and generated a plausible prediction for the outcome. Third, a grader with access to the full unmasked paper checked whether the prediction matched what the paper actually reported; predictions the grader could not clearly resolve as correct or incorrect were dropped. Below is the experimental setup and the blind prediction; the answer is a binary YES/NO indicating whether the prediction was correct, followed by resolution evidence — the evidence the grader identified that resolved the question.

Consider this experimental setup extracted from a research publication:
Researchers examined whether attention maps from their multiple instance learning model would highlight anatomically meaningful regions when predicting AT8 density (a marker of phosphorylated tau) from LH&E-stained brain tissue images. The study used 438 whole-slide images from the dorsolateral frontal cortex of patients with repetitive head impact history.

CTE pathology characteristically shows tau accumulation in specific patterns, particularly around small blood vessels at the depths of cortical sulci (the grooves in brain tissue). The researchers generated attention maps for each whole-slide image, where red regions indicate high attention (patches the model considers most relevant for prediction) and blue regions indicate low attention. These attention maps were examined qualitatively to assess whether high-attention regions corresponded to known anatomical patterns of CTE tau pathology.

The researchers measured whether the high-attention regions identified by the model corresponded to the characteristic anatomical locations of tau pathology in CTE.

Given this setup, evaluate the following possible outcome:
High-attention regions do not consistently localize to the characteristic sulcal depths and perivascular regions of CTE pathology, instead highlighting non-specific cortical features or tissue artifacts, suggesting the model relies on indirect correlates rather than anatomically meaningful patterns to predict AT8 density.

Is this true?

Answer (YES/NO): NO